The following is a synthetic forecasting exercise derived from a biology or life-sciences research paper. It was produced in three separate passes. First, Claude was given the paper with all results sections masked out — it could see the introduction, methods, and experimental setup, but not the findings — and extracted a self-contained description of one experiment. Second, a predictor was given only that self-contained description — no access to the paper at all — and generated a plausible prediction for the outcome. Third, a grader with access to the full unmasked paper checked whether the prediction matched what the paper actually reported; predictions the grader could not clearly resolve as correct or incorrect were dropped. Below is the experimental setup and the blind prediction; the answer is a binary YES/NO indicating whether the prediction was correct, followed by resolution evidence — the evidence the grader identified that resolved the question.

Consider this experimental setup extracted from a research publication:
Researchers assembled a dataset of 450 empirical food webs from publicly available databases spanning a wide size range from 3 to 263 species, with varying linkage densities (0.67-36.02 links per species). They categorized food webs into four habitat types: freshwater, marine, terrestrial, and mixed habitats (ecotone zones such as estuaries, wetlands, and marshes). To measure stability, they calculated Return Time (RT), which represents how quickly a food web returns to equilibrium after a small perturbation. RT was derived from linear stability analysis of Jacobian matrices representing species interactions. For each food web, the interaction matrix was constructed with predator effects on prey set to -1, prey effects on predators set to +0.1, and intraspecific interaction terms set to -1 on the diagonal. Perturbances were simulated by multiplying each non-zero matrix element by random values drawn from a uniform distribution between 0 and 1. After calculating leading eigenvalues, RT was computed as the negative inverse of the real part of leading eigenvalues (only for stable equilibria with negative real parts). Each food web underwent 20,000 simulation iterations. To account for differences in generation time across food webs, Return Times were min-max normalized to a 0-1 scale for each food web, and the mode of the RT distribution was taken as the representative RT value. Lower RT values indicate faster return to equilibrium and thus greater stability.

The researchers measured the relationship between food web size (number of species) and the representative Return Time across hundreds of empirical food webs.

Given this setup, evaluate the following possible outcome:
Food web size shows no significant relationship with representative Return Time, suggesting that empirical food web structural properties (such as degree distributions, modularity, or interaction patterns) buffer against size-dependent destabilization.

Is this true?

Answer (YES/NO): NO